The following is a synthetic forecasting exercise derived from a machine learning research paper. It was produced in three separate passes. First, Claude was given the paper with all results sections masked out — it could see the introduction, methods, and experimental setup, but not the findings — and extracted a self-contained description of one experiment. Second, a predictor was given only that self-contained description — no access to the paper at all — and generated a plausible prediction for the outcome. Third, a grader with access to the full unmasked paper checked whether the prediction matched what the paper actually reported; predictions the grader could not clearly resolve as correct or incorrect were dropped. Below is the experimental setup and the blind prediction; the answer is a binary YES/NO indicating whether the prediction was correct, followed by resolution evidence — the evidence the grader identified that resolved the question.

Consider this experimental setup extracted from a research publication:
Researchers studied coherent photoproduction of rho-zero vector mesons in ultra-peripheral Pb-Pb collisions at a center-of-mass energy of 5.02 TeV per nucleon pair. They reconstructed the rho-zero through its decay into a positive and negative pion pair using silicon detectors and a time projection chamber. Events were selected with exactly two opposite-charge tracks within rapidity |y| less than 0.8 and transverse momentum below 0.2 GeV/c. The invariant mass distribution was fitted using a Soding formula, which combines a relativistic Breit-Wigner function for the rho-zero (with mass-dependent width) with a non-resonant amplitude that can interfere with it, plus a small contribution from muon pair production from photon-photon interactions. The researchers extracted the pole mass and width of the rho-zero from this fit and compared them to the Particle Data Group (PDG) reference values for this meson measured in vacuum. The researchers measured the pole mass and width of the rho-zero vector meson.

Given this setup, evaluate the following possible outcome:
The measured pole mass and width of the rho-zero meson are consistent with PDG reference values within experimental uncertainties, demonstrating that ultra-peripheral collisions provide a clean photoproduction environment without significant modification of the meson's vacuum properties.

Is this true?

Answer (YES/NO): YES